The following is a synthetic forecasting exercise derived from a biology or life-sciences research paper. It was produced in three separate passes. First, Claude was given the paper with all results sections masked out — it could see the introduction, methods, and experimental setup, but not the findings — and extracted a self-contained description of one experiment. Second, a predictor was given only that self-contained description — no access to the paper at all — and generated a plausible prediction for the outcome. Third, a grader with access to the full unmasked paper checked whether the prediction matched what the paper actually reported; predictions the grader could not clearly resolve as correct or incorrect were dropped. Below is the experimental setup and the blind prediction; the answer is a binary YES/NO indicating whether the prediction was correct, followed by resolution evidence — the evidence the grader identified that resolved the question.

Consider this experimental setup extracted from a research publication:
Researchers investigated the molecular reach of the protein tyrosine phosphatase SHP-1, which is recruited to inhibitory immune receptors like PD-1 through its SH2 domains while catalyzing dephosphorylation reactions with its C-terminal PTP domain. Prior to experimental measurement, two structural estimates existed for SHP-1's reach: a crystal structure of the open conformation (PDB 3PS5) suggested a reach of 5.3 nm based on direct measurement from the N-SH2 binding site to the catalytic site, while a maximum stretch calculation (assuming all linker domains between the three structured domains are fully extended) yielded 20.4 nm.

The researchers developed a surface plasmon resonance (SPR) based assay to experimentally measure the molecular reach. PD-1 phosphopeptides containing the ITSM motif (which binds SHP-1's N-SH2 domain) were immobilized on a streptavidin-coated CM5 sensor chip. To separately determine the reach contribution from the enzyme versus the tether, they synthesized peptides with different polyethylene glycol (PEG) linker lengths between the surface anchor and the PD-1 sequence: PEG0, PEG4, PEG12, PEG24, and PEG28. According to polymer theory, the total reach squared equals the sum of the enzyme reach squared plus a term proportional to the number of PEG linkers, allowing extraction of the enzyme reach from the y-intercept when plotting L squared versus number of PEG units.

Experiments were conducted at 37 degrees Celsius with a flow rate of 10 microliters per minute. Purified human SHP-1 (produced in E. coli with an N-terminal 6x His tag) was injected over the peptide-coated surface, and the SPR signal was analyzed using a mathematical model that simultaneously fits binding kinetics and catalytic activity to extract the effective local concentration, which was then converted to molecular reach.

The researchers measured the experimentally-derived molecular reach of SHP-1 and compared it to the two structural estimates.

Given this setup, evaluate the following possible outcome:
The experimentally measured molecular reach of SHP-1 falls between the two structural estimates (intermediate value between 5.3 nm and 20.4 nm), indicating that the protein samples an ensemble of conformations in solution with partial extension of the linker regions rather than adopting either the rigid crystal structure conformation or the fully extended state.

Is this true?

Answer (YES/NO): YES